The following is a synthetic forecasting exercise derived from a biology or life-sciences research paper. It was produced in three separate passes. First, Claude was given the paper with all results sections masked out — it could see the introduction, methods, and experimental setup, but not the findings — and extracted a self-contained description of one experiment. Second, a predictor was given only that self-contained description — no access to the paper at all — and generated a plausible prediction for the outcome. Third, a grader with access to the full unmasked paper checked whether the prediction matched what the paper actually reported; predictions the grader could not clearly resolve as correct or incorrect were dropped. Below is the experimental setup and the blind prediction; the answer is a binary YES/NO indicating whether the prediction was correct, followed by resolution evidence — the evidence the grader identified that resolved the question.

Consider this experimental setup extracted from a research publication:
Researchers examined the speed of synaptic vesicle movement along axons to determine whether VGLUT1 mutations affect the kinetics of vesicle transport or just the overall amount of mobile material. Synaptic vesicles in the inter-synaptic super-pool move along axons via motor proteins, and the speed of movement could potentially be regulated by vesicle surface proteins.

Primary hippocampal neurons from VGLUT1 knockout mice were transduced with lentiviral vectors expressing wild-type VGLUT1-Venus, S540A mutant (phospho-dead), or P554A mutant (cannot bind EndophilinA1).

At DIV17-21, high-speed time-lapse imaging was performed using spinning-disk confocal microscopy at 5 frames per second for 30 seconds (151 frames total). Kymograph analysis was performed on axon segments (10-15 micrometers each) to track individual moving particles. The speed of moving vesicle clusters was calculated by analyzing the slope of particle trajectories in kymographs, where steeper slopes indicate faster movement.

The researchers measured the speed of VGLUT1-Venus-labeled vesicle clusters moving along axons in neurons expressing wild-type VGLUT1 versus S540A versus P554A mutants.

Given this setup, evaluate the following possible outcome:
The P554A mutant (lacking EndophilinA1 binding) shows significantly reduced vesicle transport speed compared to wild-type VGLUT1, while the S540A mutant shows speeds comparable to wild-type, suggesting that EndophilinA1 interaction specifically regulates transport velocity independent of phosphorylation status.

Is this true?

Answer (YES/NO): NO